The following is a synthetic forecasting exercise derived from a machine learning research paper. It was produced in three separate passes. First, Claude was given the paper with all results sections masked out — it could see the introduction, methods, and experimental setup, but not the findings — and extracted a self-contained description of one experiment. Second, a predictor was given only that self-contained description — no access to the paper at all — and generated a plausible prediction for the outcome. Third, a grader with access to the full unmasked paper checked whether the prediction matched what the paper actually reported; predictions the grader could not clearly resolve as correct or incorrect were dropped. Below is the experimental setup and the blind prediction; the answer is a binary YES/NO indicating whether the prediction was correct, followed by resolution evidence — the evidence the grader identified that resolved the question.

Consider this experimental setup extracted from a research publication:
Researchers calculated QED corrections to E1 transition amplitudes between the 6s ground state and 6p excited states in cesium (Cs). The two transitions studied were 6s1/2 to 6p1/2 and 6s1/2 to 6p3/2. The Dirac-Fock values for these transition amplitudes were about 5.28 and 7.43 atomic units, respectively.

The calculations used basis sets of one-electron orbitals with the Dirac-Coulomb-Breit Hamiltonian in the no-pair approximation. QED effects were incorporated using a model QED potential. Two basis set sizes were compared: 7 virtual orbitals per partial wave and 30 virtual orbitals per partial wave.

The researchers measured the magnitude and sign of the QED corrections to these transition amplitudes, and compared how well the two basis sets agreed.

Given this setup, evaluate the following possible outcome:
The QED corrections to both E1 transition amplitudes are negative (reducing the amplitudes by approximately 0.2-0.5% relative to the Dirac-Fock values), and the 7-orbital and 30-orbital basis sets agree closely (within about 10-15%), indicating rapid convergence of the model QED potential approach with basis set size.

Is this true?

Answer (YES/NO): NO